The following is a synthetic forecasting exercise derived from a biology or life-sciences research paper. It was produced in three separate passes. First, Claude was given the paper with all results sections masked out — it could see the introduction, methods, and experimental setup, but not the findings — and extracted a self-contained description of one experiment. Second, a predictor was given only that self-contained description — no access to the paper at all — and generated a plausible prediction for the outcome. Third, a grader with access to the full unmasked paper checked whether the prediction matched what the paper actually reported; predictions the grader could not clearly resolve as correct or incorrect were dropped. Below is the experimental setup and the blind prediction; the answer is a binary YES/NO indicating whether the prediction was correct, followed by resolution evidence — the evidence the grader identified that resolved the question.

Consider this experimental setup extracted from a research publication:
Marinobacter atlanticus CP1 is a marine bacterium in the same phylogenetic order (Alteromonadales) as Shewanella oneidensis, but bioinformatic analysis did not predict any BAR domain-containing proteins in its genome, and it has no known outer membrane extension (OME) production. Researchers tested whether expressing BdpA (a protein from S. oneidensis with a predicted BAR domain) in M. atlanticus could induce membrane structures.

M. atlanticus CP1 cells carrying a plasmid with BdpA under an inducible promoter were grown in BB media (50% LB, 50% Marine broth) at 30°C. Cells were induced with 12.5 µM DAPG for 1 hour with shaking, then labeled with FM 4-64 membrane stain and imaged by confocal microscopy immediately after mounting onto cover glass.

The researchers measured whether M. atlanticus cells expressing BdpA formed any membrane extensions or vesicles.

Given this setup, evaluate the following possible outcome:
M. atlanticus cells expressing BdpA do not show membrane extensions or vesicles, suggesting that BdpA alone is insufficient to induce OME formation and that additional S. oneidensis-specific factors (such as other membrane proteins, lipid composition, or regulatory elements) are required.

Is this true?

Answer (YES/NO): NO